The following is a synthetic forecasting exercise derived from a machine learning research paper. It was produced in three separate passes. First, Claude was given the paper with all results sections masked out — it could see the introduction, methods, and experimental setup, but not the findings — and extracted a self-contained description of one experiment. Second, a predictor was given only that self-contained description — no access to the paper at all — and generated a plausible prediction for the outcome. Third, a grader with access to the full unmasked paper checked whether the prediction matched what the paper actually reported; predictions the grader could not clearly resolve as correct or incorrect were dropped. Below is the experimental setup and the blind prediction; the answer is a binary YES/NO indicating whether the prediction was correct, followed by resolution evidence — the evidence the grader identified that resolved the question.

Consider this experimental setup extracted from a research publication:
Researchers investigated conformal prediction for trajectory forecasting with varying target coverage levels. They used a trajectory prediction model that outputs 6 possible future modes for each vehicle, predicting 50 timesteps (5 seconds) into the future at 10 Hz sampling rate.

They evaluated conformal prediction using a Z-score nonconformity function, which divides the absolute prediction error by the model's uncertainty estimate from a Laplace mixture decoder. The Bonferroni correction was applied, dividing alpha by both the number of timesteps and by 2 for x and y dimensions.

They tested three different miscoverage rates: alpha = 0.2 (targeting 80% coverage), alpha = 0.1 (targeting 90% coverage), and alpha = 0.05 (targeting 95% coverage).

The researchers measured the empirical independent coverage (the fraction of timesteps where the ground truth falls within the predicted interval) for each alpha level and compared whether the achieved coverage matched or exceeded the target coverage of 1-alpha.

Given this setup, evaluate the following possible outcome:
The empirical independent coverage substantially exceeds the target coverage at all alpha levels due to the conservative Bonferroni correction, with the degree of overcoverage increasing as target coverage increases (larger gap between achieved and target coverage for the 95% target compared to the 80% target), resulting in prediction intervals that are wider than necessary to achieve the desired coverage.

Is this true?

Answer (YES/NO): NO